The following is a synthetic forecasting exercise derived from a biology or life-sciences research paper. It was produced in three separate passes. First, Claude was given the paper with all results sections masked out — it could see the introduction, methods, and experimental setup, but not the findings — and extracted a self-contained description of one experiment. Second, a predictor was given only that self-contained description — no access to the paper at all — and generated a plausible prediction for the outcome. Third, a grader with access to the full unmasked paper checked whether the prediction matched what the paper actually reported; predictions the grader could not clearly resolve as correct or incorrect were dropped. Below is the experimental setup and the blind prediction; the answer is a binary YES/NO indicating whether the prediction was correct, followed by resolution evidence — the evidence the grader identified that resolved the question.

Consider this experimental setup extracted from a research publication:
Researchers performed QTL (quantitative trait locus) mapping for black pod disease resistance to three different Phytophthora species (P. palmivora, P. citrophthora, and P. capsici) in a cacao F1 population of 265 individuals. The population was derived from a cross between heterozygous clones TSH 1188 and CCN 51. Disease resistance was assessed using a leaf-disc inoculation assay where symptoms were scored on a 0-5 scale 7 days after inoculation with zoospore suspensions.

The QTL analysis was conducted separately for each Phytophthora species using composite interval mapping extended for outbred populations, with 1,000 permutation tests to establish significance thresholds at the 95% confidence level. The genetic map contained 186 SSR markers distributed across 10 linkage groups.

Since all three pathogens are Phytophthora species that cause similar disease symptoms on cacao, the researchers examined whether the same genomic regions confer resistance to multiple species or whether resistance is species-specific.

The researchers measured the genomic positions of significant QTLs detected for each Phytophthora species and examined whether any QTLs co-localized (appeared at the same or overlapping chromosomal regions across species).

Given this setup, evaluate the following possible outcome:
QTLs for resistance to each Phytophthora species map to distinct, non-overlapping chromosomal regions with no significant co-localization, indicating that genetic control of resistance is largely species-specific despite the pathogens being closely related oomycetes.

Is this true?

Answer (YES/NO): YES